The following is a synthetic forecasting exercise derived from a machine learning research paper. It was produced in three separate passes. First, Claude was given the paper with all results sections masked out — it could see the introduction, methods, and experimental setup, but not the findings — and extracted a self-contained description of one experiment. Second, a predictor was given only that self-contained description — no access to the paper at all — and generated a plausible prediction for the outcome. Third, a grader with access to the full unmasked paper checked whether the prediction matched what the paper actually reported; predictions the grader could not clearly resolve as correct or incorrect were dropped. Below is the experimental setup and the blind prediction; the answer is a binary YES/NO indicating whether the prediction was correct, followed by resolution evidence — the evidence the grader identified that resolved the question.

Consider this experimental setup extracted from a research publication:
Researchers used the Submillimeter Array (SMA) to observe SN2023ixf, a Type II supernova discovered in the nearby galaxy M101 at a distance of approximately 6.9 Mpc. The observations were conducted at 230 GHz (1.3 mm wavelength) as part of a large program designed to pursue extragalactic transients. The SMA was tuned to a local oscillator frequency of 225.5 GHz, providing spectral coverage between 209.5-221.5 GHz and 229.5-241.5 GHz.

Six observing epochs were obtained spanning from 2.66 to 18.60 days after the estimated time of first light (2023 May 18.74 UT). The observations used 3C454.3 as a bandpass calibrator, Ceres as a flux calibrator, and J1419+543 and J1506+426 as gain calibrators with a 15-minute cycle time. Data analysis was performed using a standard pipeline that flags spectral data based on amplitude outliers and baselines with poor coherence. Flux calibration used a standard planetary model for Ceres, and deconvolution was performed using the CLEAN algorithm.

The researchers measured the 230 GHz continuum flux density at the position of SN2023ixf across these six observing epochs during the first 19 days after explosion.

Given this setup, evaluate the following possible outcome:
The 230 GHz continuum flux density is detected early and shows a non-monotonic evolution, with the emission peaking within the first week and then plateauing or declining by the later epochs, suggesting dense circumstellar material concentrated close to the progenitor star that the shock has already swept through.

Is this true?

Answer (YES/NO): NO